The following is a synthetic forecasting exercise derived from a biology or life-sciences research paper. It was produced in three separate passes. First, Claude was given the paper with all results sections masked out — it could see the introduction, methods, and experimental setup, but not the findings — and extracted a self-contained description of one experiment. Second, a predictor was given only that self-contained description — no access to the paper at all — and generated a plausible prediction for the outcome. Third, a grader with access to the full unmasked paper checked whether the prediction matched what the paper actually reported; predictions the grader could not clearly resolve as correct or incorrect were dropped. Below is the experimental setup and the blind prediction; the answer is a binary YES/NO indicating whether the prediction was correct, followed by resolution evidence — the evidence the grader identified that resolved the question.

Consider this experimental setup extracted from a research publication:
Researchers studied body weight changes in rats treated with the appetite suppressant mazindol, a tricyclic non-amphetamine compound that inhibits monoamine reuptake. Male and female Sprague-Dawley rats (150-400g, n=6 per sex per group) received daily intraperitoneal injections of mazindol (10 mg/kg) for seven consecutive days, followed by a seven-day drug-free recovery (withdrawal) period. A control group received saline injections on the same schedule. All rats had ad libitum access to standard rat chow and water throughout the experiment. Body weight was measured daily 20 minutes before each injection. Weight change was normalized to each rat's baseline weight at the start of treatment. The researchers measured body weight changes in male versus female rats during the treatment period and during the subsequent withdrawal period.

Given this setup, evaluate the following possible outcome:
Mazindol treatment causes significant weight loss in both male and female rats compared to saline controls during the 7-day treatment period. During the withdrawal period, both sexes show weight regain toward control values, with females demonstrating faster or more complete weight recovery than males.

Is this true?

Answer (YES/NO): NO